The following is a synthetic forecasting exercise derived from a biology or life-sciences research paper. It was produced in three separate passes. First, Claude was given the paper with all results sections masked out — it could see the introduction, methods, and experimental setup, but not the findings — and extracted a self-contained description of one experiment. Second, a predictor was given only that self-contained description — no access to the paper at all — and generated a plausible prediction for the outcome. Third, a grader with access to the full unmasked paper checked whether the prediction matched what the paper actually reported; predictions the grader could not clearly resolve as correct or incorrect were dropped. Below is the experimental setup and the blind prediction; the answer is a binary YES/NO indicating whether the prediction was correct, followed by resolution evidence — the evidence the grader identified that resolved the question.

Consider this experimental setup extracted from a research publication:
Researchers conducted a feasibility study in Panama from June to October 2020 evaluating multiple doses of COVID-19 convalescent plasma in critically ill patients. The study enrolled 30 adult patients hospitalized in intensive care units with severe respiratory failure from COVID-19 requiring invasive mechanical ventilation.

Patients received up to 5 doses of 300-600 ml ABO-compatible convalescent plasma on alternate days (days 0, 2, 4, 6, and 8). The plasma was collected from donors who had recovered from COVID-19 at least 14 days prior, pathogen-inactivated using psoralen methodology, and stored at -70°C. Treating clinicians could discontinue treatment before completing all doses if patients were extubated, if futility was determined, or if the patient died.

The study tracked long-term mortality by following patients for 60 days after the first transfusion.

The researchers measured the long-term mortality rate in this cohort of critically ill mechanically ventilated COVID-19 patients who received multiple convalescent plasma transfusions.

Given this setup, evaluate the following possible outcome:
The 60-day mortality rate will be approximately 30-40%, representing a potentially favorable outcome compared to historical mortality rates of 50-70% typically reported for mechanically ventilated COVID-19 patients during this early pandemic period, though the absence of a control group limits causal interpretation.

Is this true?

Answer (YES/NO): NO